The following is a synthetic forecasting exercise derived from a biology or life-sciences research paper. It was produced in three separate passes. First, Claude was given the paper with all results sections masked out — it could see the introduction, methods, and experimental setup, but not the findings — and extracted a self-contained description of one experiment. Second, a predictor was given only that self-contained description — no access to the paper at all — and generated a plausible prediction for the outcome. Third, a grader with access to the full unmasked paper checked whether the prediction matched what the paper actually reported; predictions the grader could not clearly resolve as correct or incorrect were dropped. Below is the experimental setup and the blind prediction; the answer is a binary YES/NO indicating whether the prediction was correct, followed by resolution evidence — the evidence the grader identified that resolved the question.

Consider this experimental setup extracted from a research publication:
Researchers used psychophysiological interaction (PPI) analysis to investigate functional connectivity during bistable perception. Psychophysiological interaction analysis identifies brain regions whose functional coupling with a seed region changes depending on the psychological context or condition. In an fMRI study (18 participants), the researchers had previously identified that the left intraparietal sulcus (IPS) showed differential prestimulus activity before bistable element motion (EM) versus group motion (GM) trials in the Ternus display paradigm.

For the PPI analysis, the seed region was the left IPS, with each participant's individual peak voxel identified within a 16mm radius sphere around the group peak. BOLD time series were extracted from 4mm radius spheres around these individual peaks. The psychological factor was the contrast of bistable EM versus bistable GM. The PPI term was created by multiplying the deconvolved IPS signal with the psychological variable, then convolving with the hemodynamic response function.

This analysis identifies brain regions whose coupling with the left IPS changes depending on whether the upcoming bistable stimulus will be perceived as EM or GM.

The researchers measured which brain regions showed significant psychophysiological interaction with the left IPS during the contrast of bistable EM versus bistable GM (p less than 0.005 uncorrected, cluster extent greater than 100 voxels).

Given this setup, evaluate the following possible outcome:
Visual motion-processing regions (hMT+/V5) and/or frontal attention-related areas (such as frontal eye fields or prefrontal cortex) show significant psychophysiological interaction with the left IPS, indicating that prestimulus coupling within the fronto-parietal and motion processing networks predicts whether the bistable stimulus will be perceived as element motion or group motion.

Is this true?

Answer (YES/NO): NO